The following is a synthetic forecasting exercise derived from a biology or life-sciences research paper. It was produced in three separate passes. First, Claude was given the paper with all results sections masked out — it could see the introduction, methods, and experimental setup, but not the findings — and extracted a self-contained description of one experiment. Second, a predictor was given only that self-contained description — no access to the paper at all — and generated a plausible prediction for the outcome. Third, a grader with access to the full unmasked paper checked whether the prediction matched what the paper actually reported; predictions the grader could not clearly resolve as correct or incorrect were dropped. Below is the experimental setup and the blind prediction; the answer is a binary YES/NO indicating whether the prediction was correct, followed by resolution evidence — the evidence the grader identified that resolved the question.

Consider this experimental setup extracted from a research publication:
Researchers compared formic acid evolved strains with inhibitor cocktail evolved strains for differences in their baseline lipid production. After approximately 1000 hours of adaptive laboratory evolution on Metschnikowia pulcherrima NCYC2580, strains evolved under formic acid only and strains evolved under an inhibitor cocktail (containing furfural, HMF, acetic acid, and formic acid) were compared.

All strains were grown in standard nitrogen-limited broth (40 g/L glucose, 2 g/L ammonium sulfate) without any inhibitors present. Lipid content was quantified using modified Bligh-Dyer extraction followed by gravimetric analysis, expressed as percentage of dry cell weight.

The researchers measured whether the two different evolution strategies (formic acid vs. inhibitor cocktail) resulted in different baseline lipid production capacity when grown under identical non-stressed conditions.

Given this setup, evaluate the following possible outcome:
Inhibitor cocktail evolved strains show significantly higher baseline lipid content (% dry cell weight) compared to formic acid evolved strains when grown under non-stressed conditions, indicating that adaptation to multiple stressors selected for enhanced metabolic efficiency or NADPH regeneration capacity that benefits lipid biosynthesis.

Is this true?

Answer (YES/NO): YES